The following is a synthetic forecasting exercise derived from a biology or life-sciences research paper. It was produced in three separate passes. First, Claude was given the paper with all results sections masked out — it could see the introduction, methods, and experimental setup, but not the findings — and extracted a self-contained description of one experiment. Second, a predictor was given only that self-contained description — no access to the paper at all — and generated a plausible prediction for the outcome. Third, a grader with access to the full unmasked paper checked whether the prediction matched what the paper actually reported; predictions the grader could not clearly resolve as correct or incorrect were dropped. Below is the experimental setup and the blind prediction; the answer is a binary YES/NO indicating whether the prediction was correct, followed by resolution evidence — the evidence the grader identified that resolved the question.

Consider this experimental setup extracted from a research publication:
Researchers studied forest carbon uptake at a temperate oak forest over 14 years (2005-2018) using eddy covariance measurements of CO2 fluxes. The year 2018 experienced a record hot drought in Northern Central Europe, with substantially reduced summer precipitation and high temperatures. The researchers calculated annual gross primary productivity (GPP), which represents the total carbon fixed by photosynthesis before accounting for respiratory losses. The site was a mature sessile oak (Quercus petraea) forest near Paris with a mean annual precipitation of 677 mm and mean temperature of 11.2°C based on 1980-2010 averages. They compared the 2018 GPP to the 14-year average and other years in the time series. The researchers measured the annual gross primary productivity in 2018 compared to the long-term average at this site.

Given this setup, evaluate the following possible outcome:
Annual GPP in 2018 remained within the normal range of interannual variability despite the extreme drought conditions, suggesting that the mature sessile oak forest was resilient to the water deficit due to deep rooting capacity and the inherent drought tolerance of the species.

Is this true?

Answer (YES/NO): NO